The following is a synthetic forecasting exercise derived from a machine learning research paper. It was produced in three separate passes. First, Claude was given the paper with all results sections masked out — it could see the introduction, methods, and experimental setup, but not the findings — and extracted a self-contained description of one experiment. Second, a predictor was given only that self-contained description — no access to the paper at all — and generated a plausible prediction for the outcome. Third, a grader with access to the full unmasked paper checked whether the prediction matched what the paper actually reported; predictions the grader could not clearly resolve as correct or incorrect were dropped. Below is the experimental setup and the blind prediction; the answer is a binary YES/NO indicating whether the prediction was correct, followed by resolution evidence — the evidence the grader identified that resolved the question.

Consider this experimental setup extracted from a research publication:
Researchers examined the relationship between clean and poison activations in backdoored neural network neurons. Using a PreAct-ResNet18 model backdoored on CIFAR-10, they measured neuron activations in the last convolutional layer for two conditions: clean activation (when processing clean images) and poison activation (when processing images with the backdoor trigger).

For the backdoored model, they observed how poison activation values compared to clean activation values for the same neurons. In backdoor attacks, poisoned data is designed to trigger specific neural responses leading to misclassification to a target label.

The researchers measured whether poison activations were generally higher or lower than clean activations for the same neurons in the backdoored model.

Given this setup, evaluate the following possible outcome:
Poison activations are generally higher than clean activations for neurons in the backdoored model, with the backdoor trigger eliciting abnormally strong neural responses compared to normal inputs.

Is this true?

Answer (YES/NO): YES